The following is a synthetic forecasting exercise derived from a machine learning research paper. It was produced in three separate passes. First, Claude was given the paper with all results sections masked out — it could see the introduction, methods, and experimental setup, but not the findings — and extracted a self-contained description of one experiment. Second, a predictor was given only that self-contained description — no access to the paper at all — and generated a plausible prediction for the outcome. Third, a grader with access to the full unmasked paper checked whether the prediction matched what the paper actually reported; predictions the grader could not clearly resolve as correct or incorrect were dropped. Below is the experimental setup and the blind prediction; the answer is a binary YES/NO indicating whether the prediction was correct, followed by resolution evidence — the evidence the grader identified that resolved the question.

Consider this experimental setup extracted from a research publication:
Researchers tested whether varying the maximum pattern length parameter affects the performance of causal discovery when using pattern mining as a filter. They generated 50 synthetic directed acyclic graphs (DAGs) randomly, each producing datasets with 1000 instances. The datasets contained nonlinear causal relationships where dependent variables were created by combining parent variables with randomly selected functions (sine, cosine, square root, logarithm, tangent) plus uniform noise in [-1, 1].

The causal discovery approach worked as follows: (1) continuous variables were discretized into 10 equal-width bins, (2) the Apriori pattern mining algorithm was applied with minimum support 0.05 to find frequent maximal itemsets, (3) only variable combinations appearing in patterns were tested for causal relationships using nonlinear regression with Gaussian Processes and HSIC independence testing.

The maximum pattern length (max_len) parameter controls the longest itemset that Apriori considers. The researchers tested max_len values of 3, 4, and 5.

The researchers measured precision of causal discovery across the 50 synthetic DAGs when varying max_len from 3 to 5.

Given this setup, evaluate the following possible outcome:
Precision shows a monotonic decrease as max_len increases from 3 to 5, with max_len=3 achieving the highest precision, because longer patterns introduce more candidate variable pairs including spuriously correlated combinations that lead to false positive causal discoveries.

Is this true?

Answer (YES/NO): NO